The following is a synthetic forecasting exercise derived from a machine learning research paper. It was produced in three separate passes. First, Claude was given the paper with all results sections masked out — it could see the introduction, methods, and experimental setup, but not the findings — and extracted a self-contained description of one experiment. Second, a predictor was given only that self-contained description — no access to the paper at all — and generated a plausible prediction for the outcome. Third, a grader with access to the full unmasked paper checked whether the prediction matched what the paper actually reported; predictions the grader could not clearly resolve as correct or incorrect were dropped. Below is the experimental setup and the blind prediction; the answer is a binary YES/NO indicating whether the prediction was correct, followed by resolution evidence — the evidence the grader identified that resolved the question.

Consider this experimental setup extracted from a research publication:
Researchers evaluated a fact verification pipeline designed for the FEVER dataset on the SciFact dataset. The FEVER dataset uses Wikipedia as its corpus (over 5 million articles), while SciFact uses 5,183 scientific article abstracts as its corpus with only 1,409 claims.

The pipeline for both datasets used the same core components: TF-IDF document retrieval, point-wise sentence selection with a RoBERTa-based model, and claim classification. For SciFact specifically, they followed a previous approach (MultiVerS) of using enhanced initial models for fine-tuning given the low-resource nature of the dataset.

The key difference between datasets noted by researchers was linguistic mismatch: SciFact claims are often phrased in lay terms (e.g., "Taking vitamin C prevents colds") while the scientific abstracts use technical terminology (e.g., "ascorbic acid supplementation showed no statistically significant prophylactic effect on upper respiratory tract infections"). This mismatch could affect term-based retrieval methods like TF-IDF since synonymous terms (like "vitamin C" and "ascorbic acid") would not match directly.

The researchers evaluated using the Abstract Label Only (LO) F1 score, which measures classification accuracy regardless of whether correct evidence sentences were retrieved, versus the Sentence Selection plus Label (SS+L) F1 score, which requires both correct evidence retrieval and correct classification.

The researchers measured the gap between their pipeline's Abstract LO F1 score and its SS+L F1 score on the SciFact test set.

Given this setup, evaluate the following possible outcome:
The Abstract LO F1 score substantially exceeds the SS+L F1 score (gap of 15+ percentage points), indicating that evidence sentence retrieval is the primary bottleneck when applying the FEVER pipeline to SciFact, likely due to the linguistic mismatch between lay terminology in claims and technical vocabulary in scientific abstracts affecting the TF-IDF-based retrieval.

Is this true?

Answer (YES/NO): YES